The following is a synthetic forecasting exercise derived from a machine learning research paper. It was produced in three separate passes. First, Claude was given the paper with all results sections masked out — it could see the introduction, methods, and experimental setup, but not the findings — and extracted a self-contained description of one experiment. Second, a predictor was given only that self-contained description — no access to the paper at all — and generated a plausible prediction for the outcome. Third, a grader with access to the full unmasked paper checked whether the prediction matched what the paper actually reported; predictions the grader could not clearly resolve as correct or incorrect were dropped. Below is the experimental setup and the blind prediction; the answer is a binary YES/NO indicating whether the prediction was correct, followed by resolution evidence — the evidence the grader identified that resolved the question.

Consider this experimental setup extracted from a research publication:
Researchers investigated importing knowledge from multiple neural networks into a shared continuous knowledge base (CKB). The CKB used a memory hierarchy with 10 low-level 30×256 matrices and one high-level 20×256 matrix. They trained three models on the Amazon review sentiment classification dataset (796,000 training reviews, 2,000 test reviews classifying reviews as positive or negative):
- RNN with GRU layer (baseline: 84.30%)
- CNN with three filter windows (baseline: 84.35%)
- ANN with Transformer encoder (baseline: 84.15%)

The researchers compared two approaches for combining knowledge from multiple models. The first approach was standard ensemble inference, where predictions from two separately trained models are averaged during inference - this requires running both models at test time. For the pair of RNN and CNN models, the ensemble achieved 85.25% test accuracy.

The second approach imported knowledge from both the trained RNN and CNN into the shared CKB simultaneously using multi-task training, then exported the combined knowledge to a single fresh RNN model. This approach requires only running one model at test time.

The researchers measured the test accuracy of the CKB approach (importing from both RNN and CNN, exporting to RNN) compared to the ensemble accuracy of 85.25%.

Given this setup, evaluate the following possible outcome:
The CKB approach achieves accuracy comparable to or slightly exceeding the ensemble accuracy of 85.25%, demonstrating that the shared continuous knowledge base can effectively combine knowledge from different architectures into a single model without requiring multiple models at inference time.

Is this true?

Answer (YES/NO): NO